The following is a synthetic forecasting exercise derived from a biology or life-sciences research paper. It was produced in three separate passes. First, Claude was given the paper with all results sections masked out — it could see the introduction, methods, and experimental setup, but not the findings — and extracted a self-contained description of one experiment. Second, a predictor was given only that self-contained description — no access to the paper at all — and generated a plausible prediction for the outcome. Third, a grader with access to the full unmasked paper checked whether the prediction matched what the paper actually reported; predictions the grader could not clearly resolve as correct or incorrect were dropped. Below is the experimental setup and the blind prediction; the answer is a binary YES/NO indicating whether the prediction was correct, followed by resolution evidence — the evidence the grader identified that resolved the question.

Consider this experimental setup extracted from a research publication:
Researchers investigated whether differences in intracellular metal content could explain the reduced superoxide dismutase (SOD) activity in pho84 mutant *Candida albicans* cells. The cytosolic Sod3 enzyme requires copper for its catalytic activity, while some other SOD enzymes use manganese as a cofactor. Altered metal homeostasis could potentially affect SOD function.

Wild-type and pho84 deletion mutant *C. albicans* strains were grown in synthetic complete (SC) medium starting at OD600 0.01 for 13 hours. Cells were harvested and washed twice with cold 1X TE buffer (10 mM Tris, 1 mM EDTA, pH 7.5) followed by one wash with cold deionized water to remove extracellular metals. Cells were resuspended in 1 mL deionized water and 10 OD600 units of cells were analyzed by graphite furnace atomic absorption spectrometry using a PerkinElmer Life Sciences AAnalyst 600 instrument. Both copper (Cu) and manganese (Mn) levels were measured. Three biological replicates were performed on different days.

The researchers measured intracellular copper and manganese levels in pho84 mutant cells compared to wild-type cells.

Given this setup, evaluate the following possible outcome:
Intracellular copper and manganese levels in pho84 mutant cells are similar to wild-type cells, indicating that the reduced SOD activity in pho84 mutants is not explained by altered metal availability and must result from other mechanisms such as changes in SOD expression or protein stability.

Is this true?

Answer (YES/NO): NO